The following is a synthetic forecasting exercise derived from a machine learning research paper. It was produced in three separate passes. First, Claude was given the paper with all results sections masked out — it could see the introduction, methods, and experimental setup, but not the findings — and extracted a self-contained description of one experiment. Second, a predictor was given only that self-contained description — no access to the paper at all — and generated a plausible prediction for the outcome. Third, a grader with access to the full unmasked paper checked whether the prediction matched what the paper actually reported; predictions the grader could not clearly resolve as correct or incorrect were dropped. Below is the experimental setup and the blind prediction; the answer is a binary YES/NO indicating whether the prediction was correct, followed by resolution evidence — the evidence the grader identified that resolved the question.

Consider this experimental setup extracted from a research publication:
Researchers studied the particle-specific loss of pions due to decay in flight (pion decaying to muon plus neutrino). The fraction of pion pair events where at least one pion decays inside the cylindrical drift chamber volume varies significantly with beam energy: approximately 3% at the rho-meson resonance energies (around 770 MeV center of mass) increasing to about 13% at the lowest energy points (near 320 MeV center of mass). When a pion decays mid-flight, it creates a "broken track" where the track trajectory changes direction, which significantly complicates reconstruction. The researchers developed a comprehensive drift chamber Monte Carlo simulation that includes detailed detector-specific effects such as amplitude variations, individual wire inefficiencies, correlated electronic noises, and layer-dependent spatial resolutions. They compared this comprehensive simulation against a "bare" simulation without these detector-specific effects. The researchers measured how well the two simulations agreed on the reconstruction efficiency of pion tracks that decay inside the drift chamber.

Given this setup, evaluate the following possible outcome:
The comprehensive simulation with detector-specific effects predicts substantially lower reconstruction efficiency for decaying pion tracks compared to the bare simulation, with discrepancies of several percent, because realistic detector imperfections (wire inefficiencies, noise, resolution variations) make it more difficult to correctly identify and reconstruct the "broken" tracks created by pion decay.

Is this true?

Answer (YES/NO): NO